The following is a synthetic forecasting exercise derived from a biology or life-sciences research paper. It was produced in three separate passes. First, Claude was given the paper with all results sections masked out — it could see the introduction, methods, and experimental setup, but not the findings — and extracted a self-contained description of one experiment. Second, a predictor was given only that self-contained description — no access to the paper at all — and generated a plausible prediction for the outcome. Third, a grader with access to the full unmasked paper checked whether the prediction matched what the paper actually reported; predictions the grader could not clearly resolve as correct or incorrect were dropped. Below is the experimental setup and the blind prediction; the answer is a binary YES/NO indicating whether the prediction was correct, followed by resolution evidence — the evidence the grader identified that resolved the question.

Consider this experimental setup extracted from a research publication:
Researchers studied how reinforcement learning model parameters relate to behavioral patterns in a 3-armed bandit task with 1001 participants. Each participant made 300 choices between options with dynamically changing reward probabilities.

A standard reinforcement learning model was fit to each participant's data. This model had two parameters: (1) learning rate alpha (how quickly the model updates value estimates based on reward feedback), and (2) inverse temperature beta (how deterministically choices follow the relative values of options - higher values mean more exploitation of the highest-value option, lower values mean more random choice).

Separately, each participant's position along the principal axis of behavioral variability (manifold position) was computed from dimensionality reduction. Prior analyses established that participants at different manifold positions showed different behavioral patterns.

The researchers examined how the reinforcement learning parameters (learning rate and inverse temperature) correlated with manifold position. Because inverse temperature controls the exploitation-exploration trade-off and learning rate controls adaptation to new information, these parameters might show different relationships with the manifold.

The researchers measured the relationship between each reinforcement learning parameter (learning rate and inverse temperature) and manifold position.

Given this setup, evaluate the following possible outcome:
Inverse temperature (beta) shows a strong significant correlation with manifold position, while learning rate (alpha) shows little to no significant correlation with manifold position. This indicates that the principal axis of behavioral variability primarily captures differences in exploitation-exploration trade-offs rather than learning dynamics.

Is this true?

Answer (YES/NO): NO